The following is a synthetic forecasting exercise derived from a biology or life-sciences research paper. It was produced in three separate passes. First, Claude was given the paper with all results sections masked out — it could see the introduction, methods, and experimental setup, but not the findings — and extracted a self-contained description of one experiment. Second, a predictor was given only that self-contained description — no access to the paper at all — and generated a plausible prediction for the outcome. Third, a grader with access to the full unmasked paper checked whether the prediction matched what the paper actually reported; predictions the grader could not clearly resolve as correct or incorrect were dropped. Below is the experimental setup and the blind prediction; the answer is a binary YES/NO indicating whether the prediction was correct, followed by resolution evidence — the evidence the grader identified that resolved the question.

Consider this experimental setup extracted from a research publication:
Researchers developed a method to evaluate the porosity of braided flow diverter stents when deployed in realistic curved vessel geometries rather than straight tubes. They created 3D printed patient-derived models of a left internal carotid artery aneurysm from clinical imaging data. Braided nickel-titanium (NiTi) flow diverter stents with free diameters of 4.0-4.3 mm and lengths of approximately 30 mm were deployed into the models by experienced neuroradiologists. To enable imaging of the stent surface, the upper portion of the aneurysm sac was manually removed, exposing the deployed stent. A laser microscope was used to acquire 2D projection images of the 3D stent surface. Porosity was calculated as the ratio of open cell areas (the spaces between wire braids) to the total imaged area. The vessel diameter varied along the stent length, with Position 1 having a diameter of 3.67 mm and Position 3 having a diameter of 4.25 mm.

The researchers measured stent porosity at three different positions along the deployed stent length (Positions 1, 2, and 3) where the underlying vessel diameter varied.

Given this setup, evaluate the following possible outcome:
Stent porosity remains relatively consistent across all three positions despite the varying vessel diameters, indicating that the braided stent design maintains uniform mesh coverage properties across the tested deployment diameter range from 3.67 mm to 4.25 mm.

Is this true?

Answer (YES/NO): YES